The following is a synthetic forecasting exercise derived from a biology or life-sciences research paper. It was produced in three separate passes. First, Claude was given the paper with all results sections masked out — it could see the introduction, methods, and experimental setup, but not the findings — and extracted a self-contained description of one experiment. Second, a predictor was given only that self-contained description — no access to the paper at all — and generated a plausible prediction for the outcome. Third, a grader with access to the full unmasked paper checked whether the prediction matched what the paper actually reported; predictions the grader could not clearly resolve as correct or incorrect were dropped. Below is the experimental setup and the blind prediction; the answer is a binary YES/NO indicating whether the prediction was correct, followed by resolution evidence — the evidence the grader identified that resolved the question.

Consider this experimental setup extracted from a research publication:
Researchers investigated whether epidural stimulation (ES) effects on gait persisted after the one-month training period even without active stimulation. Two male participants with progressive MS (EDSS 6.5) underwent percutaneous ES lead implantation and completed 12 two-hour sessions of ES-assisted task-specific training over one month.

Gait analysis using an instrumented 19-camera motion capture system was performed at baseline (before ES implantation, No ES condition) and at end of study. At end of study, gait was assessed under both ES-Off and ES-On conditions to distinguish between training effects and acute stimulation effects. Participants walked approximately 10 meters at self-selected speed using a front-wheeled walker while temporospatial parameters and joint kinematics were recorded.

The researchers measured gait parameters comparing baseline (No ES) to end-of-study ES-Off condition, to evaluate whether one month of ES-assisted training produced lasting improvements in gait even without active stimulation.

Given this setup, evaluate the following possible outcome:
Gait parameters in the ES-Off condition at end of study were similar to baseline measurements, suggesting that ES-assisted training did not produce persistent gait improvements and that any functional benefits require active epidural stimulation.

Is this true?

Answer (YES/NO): NO